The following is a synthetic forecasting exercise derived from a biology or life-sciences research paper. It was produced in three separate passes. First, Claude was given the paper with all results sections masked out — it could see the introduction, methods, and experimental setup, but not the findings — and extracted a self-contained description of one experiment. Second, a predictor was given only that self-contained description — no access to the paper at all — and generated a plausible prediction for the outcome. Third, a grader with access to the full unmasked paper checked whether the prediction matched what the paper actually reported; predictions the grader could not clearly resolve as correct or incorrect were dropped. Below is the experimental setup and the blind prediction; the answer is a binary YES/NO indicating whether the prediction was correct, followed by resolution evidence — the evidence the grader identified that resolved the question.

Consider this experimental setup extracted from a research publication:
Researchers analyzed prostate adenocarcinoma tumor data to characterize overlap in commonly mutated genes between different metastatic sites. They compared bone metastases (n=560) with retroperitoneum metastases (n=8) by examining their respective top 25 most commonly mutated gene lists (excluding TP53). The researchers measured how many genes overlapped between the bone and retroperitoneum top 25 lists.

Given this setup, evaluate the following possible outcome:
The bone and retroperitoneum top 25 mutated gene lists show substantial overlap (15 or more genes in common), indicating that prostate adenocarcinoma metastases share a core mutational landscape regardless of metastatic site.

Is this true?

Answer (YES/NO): NO